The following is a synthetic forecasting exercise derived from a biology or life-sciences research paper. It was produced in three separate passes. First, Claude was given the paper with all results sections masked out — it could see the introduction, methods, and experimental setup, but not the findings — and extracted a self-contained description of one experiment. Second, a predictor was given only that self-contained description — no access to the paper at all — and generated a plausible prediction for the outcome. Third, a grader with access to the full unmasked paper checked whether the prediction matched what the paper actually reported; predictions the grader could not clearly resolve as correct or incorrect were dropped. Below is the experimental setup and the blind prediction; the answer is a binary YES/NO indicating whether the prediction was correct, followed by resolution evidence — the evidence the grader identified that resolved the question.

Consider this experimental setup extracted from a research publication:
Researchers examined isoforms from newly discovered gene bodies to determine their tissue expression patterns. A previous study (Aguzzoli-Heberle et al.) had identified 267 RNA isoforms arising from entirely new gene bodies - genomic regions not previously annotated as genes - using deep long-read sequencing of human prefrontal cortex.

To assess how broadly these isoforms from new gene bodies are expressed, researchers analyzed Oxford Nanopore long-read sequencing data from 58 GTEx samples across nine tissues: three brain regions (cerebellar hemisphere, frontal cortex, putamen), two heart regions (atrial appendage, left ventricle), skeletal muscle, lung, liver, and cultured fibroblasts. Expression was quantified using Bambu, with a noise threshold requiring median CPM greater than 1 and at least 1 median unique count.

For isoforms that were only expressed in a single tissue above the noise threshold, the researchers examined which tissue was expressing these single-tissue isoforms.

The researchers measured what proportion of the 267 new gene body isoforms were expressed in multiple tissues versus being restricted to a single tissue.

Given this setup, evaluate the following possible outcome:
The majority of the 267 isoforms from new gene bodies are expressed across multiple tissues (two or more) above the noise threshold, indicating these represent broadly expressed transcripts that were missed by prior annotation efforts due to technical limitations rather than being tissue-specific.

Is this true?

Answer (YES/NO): NO